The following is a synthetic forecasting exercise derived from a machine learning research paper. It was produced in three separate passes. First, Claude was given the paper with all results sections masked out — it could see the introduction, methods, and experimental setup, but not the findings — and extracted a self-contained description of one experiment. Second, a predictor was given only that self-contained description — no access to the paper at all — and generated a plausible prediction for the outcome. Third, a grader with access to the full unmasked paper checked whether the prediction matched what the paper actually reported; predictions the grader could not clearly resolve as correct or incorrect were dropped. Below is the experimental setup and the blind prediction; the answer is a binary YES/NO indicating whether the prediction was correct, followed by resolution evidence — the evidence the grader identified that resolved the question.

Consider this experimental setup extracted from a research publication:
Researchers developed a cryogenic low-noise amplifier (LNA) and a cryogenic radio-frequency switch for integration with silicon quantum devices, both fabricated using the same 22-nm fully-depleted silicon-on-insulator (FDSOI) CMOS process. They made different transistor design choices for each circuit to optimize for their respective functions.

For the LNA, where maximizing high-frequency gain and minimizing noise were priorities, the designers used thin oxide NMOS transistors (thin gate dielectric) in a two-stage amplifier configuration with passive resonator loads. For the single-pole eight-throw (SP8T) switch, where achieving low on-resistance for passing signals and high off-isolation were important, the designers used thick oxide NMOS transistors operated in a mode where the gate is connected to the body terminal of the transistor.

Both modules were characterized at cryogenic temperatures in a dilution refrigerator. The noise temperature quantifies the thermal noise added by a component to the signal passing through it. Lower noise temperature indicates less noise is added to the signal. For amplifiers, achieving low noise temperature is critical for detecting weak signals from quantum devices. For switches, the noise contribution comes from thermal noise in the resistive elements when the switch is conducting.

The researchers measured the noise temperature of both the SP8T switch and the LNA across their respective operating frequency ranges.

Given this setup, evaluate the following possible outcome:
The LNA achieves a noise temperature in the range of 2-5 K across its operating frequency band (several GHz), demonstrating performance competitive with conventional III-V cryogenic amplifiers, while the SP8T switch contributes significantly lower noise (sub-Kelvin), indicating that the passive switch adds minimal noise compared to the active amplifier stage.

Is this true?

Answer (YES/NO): NO